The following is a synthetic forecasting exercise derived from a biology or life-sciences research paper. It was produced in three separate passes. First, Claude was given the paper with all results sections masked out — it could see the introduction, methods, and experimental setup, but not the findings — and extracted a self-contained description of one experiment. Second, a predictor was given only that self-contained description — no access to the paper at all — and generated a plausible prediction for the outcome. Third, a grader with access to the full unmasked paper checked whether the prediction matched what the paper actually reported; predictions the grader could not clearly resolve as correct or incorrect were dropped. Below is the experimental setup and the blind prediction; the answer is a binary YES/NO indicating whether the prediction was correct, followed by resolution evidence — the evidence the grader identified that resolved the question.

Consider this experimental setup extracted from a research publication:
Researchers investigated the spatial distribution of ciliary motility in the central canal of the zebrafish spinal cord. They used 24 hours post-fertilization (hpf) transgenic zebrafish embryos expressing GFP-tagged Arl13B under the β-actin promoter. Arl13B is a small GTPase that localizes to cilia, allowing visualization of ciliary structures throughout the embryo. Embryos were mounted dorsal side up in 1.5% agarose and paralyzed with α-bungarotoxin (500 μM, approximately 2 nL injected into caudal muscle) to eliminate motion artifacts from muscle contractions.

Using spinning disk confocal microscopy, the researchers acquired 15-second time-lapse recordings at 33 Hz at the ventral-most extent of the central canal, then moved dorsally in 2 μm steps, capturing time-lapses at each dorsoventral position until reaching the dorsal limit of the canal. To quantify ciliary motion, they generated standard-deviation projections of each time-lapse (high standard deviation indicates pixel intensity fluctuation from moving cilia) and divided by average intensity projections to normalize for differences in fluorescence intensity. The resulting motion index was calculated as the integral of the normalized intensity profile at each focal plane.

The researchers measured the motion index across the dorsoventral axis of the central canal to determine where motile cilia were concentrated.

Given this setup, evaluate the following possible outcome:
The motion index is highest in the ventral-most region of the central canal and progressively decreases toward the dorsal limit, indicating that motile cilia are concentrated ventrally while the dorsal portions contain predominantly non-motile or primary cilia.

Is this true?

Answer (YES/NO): YES